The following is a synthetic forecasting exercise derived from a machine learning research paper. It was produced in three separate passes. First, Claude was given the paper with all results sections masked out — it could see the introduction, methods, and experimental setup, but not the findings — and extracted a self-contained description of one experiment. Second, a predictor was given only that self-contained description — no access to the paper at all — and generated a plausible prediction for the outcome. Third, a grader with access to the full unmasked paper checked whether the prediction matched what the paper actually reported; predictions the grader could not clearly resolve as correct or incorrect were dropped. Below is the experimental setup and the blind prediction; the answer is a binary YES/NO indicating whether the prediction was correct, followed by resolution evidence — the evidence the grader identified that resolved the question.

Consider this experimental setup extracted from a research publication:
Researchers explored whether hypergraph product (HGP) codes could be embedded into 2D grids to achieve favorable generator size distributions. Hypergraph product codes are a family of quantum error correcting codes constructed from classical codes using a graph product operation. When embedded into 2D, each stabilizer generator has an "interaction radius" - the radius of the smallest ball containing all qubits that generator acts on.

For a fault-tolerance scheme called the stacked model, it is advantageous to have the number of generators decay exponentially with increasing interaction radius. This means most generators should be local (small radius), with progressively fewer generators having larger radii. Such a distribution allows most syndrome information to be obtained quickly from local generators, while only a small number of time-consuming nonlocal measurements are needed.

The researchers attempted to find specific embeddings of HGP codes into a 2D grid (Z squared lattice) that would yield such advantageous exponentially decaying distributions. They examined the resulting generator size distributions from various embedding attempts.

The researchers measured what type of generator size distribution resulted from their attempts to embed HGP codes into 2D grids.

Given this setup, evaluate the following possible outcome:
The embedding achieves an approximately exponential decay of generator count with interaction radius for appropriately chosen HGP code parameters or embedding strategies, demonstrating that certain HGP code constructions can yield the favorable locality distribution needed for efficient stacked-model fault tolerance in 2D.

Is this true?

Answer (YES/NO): NO